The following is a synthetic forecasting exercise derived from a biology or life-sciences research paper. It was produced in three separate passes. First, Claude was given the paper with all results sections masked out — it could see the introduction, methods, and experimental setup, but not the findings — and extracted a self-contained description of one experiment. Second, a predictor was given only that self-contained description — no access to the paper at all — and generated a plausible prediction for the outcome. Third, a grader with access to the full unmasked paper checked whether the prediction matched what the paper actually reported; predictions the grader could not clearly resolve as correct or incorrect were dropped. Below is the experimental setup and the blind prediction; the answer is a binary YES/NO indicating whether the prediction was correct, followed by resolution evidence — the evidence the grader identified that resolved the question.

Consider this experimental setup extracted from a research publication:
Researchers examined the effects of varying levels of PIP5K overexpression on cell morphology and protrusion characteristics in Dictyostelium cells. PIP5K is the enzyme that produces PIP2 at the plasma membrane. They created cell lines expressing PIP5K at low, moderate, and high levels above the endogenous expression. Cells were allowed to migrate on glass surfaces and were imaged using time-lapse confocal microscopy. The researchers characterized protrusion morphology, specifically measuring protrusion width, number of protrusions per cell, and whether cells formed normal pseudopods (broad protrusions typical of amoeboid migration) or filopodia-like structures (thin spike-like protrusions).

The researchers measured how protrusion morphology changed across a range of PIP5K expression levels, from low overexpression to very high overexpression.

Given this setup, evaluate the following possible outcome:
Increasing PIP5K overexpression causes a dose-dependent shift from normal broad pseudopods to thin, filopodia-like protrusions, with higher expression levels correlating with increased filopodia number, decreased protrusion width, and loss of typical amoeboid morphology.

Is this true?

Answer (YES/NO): NO